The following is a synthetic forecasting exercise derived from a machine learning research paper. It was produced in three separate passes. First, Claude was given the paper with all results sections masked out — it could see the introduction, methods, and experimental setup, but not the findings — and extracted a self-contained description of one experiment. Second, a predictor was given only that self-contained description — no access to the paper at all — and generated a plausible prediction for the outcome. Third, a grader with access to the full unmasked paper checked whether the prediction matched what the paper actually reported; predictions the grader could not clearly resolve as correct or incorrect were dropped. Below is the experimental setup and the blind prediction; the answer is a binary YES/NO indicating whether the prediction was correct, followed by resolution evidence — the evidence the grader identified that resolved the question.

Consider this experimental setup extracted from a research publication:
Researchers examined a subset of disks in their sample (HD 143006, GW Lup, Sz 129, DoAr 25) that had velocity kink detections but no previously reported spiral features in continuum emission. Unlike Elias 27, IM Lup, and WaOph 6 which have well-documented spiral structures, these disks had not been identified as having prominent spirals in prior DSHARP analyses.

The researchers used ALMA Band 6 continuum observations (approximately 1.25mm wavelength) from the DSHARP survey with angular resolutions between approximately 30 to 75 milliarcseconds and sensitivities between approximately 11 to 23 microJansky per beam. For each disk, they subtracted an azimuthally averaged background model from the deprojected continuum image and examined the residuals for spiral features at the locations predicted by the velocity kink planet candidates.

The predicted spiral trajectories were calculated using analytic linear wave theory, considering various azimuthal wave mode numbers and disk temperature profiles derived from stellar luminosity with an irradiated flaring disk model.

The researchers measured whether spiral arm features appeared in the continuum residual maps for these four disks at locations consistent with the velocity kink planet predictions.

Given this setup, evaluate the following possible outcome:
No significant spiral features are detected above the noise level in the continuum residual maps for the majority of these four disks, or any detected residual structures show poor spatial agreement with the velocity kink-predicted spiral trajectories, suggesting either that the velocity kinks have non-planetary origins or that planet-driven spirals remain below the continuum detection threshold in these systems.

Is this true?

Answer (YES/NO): YES